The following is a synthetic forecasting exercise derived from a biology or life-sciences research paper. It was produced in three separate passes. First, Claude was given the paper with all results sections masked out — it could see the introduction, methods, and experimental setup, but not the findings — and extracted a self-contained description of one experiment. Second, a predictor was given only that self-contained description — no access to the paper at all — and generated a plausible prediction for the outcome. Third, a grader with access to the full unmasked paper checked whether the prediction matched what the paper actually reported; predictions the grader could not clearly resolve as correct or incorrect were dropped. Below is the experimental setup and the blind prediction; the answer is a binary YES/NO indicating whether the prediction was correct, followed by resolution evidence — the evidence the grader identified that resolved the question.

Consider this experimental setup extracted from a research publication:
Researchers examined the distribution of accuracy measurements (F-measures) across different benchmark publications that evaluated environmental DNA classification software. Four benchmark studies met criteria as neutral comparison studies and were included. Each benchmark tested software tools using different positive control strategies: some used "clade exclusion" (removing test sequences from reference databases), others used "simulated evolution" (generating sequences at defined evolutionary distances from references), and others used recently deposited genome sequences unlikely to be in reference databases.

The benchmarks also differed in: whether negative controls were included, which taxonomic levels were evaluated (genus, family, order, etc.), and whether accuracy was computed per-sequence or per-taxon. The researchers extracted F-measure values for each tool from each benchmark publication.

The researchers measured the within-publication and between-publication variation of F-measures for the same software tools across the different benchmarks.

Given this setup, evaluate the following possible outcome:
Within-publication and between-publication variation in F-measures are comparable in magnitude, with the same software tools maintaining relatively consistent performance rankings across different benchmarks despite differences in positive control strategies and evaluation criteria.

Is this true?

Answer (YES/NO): NO